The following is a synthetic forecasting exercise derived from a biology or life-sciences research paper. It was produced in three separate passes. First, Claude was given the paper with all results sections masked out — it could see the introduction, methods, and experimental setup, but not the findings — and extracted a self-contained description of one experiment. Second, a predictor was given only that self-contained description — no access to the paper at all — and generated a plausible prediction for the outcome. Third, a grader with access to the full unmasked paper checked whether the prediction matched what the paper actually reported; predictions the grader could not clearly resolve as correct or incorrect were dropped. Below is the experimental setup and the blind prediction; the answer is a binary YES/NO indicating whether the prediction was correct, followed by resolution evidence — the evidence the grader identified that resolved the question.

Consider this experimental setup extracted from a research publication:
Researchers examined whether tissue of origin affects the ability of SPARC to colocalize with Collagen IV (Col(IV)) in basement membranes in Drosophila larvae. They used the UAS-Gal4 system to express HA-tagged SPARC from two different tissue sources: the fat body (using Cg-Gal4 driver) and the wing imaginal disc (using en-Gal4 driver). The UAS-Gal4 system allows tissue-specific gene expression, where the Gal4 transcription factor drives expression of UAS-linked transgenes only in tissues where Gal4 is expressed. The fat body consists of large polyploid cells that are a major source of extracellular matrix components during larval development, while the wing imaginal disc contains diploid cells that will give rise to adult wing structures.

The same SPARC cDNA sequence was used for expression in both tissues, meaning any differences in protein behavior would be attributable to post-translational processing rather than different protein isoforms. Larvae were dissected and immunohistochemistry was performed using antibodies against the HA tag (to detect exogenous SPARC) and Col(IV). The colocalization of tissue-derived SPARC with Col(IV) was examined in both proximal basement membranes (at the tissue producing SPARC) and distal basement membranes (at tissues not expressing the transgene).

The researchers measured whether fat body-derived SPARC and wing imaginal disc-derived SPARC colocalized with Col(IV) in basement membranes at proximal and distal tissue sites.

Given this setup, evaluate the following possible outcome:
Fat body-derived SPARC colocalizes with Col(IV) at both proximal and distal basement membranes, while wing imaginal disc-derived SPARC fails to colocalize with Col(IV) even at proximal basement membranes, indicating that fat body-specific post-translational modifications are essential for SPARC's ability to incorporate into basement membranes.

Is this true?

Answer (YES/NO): YES